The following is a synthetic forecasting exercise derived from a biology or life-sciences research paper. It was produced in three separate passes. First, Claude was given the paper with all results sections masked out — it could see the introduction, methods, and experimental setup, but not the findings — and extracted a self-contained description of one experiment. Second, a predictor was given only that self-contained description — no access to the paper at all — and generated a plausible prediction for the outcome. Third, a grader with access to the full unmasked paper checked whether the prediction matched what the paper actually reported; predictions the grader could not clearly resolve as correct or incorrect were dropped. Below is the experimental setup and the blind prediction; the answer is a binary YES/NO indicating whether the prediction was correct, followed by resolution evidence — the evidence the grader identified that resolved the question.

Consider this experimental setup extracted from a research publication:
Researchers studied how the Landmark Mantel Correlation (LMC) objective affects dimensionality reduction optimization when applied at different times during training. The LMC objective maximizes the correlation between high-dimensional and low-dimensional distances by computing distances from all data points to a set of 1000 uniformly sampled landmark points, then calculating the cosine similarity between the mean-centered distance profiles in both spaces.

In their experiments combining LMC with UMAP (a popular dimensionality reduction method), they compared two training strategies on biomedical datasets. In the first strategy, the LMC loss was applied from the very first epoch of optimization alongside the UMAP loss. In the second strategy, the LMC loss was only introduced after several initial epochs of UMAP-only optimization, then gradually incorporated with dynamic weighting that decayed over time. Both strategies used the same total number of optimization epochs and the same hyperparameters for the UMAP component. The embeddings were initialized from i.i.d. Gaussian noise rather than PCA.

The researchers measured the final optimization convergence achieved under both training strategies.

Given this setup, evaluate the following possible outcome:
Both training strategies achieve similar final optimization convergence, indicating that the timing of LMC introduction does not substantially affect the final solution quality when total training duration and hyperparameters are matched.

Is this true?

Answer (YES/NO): NO